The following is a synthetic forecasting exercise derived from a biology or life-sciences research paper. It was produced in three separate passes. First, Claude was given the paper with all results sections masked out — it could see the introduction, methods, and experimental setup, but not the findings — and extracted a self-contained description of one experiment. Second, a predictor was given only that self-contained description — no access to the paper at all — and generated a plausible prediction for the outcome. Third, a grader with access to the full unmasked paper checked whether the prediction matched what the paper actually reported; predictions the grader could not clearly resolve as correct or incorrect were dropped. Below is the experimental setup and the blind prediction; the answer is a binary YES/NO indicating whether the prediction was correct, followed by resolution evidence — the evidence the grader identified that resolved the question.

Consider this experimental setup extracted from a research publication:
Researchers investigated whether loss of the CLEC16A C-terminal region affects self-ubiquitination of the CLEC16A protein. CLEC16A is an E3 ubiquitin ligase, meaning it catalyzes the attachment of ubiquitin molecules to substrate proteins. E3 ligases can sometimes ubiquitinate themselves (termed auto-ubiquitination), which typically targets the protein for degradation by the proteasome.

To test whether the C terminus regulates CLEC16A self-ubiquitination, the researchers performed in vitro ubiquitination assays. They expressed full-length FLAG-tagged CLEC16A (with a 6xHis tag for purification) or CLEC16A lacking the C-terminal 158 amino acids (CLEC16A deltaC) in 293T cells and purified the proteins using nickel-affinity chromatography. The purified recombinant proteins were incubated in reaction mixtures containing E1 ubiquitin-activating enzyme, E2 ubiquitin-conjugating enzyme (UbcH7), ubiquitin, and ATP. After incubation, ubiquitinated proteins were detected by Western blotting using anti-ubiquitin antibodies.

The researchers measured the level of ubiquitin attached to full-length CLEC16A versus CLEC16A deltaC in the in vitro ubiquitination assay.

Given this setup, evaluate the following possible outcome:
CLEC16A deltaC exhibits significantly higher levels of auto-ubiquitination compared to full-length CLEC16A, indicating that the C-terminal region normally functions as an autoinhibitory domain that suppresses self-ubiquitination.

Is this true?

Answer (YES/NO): YES